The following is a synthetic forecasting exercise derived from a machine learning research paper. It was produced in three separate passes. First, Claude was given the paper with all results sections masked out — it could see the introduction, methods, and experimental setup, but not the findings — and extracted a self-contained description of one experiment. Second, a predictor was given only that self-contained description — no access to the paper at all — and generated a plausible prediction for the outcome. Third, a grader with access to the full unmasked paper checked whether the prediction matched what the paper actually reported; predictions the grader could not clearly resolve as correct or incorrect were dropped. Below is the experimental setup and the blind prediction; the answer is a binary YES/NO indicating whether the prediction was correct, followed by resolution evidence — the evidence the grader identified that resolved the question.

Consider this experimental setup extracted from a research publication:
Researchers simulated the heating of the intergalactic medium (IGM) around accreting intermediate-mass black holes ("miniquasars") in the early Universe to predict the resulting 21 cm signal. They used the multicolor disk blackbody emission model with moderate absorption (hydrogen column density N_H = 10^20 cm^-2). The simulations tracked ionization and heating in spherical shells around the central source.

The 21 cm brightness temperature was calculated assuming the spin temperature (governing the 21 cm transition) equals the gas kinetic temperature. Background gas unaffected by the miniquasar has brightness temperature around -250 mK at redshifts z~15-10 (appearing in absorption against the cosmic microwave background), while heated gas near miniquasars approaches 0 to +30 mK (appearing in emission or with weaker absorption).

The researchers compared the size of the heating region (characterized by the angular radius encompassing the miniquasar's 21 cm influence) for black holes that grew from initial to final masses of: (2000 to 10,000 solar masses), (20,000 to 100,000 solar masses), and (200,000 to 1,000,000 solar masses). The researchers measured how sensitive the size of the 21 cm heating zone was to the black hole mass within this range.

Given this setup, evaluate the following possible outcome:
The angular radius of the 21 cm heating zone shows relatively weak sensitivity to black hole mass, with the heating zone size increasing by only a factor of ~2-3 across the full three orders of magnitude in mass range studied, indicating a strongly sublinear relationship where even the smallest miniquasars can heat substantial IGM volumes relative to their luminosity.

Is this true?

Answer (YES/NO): YES